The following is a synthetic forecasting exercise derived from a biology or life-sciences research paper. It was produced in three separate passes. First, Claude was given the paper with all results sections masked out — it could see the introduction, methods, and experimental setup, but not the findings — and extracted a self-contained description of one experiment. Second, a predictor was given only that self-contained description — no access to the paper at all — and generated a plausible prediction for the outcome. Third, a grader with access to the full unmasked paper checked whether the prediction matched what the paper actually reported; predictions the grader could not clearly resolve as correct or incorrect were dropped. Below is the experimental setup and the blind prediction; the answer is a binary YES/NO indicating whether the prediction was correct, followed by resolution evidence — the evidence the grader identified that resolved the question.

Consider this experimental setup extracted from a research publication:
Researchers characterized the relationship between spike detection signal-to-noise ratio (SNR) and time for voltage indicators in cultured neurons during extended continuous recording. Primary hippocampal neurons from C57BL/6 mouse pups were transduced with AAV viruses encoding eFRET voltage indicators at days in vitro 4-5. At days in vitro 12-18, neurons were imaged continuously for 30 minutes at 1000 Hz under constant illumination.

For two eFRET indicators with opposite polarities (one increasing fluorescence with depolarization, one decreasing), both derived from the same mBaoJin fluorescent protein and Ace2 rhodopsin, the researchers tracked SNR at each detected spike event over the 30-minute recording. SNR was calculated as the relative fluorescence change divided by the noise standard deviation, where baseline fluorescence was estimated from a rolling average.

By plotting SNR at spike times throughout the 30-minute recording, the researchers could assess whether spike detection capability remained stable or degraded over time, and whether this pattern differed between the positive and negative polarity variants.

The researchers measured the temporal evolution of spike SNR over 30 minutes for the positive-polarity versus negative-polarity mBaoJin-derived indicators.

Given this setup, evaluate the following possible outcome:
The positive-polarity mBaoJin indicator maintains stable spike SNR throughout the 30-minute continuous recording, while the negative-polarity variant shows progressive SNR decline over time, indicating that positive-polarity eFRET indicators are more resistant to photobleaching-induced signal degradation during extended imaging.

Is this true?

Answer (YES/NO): NO